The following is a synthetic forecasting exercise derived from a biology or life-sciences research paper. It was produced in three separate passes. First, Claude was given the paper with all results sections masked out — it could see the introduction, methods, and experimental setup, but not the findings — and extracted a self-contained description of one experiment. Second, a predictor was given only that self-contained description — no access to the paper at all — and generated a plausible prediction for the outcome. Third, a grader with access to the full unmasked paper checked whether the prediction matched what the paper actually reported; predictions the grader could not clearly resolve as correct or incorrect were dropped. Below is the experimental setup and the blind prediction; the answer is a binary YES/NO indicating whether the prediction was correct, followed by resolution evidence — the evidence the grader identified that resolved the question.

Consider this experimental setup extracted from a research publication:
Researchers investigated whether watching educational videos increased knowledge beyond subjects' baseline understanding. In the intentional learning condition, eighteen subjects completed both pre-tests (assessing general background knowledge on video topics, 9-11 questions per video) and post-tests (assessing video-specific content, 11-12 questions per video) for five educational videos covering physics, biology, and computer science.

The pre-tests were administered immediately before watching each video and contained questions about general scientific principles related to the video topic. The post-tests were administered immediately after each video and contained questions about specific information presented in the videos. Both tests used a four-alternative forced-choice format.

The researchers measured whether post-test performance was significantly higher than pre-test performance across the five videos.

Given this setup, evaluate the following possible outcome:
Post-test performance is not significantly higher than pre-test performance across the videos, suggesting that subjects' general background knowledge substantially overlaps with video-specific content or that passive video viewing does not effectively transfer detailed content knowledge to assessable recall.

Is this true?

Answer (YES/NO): NO